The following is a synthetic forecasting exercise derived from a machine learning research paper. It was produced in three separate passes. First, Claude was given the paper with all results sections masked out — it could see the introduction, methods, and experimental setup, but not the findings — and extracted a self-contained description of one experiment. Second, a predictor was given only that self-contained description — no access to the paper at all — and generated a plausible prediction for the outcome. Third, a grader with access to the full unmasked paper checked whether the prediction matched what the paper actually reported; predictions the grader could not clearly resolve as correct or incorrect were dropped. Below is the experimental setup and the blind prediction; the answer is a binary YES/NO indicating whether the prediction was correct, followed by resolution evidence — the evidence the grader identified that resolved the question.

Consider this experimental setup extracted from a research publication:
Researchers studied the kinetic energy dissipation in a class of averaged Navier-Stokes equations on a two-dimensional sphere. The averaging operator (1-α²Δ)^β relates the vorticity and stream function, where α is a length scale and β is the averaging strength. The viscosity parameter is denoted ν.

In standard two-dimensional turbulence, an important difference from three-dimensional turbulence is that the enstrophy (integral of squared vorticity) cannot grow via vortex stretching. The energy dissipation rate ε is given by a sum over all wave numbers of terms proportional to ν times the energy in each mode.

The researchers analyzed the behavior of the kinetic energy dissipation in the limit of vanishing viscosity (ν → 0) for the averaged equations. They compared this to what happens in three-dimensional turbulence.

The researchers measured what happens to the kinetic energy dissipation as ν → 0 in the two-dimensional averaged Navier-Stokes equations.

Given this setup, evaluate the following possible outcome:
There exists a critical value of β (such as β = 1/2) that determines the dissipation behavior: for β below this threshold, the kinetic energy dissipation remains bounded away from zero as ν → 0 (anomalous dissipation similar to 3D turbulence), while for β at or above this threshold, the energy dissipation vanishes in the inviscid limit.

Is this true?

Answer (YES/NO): NO